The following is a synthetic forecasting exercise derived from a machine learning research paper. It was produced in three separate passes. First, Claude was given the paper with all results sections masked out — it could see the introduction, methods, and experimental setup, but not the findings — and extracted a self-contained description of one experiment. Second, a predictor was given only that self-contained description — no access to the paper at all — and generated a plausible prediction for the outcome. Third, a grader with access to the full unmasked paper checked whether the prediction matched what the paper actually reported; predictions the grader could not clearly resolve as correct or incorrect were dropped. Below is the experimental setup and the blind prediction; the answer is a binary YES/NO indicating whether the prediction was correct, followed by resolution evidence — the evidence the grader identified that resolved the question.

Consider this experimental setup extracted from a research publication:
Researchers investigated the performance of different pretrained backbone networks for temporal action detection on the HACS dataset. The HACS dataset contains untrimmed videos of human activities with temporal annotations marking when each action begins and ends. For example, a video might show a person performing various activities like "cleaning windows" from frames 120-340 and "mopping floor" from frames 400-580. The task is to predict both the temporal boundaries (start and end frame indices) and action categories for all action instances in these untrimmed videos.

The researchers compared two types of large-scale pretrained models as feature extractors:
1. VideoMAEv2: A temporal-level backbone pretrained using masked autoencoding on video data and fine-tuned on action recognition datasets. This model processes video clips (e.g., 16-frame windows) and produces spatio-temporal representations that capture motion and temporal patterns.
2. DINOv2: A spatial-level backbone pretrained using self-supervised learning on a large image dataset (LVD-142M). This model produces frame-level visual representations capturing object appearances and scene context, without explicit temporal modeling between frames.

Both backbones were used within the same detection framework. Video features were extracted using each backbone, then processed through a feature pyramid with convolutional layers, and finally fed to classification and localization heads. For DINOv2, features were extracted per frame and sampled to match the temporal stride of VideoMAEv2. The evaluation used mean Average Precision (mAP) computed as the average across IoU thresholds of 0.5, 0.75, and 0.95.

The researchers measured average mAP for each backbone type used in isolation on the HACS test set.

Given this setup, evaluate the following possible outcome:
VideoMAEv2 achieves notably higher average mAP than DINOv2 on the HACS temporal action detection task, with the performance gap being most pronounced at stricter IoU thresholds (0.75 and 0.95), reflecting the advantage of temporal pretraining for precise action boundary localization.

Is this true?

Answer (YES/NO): NO